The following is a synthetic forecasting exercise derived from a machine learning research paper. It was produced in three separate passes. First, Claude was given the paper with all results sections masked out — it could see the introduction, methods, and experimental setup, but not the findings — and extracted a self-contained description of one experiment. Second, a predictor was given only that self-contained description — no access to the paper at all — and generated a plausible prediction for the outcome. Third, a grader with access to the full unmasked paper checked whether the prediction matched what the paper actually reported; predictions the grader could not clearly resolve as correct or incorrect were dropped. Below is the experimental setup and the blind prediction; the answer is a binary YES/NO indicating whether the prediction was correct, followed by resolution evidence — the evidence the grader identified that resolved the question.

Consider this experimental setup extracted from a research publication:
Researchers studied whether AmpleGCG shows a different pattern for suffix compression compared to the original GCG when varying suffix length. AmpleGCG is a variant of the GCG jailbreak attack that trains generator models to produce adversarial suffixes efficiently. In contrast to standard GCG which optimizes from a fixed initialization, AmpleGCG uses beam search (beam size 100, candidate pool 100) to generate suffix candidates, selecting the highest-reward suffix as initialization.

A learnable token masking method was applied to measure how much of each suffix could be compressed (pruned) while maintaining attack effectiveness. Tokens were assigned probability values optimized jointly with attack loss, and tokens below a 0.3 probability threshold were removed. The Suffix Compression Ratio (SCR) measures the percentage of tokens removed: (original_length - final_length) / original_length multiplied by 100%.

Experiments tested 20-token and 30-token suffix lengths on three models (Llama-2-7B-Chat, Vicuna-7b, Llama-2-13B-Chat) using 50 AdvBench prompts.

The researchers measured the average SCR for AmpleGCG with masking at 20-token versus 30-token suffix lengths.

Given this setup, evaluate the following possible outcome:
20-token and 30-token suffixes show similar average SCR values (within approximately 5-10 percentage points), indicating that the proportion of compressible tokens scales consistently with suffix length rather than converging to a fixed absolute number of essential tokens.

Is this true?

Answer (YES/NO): NO